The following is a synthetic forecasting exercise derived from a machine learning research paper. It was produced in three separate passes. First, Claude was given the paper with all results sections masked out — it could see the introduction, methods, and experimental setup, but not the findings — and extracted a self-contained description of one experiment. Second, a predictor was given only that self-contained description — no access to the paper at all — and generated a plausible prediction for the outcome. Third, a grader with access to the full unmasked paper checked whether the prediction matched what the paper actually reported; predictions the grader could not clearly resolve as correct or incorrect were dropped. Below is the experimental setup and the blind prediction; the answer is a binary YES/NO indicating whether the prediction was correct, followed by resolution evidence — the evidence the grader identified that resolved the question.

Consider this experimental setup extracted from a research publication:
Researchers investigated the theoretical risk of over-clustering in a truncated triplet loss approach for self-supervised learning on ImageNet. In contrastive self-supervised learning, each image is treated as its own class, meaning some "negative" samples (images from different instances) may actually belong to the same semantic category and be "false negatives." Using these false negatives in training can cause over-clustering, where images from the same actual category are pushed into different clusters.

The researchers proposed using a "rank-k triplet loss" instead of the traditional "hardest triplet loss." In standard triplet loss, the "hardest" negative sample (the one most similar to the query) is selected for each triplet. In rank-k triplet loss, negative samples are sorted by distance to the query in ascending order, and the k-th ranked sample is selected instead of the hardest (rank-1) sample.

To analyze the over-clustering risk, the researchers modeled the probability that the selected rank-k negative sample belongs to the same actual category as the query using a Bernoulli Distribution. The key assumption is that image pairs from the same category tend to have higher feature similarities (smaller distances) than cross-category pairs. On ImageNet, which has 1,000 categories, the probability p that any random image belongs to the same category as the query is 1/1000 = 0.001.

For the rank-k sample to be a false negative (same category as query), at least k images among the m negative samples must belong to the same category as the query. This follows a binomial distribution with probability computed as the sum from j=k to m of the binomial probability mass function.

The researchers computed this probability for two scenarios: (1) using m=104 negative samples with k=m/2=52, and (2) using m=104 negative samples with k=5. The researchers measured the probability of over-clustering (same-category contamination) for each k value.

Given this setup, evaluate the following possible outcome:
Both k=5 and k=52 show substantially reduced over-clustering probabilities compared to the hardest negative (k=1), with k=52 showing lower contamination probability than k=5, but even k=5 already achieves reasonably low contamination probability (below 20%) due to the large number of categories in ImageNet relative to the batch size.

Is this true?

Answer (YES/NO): NO